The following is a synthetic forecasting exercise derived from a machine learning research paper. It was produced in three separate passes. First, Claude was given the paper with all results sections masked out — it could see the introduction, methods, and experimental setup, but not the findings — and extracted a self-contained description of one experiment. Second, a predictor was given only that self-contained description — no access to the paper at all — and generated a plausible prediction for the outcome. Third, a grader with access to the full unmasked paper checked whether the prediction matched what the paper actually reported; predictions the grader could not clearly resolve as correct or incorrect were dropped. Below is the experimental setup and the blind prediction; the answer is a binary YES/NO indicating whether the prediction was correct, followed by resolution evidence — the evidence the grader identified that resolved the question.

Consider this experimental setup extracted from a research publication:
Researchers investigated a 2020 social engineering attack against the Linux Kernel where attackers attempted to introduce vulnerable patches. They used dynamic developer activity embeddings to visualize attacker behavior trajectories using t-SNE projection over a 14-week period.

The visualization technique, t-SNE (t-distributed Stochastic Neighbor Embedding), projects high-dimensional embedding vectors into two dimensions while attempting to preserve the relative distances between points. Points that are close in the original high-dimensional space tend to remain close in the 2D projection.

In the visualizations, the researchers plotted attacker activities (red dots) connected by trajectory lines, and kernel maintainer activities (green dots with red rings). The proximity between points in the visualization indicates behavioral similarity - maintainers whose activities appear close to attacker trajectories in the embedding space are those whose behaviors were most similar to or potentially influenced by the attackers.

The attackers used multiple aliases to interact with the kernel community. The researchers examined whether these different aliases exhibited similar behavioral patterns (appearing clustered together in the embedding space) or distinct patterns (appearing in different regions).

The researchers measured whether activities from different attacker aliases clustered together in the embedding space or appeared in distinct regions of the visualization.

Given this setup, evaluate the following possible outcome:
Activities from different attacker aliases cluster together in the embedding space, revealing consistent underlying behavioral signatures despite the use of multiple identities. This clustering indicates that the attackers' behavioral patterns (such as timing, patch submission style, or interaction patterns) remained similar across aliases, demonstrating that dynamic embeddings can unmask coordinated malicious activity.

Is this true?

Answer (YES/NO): NO